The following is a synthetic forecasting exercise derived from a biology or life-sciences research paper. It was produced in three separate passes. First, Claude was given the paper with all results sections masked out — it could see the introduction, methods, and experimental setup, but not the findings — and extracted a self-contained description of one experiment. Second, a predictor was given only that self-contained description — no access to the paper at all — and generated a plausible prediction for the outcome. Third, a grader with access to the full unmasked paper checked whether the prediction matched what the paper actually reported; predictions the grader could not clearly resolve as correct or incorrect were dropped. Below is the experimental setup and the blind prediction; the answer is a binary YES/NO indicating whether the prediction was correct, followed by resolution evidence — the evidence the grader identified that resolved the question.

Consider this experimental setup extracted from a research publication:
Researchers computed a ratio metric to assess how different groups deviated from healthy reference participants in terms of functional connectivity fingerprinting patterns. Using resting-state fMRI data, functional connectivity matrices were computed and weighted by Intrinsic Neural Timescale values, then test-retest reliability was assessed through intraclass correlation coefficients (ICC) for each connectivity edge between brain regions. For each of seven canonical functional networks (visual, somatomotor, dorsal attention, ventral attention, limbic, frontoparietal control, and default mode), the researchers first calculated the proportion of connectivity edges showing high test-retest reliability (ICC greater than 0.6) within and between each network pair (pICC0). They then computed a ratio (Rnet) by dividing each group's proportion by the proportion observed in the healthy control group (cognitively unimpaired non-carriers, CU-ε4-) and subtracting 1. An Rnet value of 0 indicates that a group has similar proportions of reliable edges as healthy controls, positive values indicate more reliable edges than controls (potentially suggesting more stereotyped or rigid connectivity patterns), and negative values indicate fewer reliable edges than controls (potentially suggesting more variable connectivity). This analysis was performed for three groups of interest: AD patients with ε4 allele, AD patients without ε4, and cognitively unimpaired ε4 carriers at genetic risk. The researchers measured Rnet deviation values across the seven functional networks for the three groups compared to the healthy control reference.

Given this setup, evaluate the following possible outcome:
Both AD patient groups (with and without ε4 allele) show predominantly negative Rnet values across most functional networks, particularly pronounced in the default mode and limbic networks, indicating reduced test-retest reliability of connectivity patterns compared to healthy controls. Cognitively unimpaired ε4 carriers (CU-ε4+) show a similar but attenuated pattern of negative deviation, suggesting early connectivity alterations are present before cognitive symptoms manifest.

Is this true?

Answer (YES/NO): NO